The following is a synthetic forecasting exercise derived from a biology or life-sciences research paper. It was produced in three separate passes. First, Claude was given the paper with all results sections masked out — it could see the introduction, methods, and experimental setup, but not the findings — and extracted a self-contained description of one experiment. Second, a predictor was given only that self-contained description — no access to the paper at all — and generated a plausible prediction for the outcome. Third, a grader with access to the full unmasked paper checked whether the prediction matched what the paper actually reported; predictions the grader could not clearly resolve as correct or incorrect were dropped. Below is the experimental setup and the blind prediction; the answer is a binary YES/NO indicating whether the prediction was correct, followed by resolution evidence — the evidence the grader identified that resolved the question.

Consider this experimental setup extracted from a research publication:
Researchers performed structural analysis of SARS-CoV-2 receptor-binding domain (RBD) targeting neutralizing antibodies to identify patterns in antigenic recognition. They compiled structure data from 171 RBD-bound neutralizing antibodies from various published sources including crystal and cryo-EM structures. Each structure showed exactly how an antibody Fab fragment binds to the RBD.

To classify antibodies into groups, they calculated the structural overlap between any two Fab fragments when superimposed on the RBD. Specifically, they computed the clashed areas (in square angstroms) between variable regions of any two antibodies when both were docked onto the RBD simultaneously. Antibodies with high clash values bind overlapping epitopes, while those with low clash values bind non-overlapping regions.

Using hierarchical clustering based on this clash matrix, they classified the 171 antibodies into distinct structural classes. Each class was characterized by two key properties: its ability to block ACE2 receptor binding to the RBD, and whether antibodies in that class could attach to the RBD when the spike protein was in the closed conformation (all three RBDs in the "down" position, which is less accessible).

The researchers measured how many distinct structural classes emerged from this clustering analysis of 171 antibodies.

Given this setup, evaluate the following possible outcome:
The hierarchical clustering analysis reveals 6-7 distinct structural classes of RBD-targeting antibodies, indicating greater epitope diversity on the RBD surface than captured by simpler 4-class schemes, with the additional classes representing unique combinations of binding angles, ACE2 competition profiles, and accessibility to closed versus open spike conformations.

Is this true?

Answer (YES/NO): YES